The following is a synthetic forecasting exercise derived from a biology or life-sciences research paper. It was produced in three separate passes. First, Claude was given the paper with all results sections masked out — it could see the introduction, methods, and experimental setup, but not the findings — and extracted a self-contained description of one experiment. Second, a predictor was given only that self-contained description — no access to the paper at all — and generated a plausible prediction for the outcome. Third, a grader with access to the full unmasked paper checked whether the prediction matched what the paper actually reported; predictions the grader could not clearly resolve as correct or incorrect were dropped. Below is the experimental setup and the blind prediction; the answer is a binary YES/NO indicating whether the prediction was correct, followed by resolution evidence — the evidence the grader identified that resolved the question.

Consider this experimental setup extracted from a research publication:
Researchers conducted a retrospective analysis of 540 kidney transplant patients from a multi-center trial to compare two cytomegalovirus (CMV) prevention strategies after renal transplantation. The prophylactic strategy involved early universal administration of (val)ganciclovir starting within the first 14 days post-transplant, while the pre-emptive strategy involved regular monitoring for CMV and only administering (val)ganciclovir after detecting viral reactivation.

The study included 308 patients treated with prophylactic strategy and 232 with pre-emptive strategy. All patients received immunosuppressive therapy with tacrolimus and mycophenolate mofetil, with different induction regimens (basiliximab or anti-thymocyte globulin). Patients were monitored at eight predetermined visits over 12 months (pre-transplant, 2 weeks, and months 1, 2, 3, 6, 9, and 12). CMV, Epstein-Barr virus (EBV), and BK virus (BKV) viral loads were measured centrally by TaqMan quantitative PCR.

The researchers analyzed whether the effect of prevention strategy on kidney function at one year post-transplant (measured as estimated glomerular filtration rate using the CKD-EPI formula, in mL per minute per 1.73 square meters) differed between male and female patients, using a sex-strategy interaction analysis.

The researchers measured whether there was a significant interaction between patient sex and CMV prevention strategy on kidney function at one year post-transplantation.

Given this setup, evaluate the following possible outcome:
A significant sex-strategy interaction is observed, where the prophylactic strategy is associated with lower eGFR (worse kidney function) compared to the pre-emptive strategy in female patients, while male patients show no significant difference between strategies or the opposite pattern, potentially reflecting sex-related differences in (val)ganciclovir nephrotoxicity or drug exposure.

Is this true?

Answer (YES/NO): YES